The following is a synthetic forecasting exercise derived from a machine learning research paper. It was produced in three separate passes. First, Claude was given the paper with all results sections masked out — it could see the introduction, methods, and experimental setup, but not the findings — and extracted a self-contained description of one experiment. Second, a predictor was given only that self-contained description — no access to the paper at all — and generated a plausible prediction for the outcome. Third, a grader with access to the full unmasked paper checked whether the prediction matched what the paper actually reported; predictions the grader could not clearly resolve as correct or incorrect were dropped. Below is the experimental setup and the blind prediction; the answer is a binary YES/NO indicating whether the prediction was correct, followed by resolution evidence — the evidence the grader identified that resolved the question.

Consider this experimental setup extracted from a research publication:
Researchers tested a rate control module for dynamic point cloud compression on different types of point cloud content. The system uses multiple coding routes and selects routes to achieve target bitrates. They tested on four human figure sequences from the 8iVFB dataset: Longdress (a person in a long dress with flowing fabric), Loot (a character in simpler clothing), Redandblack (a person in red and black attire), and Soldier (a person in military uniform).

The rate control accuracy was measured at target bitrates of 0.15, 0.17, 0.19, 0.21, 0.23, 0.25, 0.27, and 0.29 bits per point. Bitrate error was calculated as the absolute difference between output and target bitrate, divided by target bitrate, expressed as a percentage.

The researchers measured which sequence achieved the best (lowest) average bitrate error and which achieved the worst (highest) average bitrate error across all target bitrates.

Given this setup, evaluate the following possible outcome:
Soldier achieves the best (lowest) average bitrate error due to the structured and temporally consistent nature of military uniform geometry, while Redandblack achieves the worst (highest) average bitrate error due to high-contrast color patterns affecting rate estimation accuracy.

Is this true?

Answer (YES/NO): YES